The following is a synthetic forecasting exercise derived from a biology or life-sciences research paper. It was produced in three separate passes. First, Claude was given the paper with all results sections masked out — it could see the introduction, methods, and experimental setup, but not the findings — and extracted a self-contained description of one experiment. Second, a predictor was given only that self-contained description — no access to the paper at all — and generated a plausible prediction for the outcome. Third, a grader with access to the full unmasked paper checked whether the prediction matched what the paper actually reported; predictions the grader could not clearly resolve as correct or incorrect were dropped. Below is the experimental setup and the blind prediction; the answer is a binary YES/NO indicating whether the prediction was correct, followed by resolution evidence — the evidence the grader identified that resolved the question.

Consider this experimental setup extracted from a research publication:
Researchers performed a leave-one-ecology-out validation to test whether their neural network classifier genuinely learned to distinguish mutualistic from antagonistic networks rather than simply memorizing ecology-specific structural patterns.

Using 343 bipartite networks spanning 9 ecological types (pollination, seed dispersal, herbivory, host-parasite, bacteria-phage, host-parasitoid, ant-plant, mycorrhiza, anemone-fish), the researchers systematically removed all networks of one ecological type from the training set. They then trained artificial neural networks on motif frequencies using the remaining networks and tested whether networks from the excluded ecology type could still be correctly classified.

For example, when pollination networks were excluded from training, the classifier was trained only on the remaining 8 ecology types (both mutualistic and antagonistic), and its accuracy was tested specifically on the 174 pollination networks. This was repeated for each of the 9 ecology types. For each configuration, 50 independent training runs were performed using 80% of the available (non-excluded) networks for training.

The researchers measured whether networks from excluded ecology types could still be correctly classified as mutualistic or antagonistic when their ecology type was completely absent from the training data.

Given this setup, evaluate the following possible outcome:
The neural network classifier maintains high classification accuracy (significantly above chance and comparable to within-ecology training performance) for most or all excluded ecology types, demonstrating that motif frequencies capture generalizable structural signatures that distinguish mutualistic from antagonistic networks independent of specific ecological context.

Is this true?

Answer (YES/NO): NO